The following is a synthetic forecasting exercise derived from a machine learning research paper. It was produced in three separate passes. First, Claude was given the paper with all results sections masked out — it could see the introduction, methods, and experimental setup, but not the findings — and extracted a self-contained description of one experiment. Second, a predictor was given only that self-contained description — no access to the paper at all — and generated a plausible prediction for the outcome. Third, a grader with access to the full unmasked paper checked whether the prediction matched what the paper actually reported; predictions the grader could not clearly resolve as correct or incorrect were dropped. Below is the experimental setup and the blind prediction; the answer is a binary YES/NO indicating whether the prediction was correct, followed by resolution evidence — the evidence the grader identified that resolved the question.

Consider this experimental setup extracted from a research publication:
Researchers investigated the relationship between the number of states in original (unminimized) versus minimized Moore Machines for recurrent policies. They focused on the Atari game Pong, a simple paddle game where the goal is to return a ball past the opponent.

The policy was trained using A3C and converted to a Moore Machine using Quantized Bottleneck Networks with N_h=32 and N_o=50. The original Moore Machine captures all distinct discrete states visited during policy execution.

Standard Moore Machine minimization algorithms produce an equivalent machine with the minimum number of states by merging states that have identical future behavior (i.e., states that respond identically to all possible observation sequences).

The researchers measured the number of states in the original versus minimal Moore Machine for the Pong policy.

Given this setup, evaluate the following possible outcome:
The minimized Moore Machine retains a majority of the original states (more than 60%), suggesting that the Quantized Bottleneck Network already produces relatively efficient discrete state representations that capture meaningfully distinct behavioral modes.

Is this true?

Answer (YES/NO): NO